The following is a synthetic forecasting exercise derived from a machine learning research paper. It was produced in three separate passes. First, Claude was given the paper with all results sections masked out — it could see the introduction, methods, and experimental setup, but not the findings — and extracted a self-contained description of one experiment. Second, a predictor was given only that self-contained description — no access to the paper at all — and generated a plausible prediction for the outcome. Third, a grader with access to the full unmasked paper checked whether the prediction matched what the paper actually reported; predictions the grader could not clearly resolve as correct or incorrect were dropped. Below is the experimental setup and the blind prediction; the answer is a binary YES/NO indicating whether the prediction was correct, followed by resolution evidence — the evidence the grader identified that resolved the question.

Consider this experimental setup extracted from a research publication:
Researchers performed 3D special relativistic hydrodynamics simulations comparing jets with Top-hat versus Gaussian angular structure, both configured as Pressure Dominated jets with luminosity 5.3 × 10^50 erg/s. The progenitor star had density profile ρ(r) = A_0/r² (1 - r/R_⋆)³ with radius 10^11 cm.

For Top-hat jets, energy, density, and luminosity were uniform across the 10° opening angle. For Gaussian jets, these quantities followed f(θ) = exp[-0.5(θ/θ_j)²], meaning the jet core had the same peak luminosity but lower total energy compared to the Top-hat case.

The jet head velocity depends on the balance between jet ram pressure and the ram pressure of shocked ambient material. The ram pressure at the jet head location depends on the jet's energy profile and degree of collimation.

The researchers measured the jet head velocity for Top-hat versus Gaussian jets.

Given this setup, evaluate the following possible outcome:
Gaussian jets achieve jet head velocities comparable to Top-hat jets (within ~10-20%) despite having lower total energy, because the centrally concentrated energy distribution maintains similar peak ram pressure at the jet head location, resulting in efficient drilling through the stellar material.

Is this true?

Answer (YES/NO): YES